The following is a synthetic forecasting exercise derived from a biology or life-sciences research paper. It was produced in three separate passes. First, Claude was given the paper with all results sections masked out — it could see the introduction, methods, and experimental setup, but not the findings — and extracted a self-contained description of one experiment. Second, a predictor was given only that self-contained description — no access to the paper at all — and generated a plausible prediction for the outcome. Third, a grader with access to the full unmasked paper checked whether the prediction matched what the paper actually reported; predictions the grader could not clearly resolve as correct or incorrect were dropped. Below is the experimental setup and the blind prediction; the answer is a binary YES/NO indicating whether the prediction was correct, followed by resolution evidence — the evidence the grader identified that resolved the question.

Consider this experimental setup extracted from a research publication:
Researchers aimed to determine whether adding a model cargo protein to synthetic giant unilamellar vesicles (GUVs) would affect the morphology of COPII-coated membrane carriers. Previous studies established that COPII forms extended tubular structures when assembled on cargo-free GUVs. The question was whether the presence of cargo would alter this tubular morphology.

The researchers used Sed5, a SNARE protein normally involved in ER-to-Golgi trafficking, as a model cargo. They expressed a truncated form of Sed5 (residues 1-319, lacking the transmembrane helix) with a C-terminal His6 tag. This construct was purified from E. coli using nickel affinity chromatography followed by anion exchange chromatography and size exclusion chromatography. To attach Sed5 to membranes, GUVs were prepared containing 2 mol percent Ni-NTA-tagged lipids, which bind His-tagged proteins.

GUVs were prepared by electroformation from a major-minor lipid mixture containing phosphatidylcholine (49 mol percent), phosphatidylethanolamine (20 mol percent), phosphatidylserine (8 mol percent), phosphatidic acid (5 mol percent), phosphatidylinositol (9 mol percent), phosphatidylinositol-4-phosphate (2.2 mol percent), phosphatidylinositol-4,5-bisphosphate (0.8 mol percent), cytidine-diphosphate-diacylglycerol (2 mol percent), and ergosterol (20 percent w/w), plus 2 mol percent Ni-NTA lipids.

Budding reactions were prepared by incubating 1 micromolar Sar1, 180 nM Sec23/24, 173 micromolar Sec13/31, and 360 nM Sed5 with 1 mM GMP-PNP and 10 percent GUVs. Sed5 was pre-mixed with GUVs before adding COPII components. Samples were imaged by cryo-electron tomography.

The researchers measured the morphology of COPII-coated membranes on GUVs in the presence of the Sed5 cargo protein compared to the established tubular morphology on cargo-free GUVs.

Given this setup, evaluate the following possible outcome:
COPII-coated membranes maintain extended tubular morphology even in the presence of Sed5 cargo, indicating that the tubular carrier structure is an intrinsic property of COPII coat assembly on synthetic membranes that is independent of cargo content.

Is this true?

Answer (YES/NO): YES